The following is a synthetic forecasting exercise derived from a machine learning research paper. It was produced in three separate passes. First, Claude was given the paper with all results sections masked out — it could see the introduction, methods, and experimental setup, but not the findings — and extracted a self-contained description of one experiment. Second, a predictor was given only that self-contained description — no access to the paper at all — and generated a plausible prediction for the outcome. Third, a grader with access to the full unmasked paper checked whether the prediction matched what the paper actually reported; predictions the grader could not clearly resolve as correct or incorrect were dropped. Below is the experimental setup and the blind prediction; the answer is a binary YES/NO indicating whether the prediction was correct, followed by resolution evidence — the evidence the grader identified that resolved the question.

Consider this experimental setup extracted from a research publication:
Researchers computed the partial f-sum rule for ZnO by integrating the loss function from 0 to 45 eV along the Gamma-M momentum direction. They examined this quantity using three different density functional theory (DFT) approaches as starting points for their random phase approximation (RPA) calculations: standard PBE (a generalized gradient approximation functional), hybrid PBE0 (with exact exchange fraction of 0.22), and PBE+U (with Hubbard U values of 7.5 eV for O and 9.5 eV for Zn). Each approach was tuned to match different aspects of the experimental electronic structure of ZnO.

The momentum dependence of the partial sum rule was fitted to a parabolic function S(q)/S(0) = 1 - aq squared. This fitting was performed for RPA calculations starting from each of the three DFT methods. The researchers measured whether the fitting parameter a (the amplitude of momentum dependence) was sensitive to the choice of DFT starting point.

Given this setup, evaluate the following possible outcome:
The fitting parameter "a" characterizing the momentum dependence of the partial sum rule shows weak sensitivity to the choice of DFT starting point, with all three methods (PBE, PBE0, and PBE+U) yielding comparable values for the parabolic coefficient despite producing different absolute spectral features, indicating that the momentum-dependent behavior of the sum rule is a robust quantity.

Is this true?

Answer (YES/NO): YES